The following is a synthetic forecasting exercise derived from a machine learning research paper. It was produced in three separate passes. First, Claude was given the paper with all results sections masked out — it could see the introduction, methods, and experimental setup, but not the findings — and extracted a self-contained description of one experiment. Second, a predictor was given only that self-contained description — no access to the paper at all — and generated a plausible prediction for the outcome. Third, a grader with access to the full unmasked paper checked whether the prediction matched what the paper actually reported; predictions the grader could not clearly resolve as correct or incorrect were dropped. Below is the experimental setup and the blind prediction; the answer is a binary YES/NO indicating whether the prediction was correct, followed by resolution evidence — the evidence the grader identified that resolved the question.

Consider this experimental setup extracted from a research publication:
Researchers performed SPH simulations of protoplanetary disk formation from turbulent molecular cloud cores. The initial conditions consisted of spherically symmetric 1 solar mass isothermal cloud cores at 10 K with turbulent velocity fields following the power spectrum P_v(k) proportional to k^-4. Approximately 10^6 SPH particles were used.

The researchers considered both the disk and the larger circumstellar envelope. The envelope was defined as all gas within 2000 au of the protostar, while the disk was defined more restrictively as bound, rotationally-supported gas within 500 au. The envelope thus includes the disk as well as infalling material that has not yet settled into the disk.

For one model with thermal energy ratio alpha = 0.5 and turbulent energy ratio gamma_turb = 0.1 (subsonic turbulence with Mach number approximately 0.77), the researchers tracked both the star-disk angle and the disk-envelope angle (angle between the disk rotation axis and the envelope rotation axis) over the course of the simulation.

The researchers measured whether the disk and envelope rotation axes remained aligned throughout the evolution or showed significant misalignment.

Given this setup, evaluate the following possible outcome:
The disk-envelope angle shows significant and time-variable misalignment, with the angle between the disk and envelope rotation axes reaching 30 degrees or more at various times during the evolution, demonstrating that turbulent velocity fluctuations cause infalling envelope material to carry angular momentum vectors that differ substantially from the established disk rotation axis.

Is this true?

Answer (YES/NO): NO